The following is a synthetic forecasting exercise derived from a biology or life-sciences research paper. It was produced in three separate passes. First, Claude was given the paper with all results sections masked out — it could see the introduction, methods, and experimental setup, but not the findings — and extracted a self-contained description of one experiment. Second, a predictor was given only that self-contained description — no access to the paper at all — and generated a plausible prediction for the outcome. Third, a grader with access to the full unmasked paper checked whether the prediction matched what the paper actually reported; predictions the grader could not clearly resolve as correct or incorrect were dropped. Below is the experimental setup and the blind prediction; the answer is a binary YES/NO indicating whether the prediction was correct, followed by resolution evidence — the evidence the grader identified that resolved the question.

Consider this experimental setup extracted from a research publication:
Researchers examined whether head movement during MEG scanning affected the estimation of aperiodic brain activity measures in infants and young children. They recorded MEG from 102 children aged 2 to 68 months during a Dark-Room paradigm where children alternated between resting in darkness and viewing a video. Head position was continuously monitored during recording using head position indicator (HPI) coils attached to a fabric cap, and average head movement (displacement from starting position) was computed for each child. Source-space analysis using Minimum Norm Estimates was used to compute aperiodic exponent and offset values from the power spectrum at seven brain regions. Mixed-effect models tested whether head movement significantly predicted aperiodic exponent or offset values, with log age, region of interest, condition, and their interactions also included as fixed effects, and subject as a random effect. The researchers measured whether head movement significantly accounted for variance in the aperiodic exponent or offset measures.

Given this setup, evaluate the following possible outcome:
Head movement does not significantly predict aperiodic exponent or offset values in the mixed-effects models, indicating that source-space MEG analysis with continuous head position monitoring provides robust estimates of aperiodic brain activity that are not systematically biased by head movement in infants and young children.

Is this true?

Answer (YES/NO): YES